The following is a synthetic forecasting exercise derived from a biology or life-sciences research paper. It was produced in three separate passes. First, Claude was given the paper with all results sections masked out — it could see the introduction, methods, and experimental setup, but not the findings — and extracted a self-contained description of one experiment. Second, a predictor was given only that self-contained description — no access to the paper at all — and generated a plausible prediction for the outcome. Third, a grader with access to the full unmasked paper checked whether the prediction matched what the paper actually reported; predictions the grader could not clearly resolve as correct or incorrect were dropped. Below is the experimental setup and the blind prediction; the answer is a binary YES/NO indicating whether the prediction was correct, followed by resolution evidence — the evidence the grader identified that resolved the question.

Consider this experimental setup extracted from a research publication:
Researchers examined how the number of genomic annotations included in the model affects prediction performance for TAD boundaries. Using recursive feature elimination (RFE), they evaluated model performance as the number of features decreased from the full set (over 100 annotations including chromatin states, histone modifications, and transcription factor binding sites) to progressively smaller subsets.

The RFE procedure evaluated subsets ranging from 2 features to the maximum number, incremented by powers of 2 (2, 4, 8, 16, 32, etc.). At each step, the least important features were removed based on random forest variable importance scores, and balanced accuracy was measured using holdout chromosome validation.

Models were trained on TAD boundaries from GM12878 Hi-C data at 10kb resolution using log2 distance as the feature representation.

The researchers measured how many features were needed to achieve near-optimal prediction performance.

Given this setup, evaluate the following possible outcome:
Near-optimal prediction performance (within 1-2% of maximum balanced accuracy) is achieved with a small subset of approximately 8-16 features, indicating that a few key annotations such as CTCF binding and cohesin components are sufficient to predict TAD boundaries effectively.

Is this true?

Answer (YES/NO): YES